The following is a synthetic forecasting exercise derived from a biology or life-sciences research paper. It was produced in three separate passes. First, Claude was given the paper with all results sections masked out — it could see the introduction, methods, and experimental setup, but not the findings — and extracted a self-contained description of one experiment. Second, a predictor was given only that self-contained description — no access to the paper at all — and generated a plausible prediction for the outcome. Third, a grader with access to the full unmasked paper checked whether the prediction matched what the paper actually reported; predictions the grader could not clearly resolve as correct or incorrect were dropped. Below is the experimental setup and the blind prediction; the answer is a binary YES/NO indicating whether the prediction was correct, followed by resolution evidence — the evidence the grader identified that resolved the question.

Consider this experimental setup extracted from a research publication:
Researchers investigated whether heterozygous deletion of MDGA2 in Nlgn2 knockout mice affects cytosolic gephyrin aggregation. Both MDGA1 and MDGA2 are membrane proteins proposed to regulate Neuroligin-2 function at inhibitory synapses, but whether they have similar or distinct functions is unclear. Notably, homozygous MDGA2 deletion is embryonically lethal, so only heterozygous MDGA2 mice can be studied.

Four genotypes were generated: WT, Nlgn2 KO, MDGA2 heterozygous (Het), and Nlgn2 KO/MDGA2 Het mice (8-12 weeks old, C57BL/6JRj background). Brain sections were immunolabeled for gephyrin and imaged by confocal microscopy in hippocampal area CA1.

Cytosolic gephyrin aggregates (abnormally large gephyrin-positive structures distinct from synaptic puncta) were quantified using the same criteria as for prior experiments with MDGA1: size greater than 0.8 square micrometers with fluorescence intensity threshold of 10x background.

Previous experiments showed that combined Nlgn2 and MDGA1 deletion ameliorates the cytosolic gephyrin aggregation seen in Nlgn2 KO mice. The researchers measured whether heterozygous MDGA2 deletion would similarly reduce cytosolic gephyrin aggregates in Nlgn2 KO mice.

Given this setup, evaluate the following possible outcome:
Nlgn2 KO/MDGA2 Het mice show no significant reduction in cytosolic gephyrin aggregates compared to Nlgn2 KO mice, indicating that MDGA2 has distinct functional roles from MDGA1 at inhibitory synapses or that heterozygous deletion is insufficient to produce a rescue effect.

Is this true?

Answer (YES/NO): YES